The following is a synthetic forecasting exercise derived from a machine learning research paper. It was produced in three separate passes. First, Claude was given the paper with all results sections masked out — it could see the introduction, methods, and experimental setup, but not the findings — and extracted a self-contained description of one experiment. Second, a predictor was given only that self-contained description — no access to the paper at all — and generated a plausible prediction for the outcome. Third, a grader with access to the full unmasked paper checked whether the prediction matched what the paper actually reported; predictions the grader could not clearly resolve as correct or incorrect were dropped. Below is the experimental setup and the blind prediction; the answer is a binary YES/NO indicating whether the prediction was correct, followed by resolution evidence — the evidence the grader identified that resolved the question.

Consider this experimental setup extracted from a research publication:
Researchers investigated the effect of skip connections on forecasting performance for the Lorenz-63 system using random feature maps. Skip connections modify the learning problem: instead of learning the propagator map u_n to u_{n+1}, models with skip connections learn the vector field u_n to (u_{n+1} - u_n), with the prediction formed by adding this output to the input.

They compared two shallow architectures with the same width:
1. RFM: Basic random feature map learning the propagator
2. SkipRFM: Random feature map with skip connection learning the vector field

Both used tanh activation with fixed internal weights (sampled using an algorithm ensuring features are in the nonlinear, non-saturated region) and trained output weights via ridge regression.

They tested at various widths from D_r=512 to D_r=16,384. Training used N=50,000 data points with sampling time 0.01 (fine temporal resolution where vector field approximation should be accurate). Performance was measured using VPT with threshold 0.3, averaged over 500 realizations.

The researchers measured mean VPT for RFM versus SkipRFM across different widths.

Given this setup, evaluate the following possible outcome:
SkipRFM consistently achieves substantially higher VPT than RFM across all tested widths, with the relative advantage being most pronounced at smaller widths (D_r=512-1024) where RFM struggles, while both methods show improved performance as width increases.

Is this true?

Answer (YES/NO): NO